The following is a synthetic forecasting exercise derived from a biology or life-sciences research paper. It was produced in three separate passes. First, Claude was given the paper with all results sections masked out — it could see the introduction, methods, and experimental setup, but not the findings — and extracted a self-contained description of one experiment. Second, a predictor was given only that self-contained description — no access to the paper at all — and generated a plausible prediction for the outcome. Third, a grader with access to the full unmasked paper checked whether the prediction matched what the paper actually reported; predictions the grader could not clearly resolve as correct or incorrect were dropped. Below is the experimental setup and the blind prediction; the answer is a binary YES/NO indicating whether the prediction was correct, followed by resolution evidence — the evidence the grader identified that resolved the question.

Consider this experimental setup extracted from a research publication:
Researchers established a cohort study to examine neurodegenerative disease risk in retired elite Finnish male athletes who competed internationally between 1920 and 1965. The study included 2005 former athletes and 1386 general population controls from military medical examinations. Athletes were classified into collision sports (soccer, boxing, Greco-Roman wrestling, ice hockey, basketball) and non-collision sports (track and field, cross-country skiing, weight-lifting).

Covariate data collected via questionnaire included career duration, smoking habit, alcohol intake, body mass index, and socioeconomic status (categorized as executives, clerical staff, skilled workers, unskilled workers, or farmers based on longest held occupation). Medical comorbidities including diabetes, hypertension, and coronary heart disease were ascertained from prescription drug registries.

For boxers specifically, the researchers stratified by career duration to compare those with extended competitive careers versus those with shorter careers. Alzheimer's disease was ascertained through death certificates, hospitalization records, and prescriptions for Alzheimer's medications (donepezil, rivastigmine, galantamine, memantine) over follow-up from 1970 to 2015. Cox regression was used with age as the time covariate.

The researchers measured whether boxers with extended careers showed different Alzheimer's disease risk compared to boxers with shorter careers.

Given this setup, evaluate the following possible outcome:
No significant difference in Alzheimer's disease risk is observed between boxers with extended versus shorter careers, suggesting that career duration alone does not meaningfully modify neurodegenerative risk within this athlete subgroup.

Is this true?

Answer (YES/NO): NO